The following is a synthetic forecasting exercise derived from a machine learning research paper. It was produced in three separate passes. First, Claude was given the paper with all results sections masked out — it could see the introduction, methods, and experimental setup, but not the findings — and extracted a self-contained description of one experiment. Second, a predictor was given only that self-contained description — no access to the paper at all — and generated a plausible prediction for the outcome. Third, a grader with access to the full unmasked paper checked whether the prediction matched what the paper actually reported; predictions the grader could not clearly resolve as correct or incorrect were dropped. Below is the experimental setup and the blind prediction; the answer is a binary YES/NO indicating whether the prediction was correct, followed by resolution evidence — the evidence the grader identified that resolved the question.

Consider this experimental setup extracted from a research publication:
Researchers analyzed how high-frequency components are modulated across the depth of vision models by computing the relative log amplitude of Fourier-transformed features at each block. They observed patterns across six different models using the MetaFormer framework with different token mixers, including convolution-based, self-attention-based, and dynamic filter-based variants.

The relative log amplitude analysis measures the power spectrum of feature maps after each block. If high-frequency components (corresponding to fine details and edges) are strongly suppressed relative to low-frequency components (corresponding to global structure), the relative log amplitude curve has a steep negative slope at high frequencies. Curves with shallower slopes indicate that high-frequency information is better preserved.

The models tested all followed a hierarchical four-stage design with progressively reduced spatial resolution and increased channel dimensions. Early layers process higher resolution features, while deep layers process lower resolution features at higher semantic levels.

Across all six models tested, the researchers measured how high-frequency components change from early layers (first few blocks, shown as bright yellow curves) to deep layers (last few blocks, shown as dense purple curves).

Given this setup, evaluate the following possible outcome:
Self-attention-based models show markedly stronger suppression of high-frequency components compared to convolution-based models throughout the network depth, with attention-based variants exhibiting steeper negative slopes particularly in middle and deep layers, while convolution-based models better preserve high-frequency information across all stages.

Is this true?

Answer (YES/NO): NO